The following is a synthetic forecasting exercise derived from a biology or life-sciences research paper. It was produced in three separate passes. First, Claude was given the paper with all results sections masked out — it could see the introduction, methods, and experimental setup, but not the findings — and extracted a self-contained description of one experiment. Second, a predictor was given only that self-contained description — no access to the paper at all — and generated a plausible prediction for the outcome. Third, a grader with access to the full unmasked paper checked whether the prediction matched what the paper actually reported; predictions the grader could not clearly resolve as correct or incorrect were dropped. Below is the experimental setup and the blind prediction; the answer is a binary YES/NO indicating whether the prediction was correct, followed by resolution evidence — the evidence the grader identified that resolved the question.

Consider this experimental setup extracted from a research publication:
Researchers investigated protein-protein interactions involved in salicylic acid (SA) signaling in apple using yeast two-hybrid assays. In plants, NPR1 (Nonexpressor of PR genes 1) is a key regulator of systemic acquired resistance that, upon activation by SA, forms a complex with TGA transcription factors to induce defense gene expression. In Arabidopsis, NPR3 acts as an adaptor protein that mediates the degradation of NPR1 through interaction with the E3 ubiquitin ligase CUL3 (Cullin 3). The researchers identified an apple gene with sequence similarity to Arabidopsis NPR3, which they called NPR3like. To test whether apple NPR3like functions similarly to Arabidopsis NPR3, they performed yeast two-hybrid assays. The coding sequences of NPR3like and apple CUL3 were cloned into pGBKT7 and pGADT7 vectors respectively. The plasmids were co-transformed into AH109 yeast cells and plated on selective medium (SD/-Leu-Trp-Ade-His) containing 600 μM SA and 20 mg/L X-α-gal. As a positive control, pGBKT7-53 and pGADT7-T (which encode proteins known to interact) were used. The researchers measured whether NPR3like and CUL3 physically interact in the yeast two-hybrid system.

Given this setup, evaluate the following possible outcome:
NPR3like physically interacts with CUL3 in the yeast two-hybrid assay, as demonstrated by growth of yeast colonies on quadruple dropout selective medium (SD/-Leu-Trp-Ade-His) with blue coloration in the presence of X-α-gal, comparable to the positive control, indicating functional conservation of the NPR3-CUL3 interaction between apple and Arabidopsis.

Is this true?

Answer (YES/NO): NO